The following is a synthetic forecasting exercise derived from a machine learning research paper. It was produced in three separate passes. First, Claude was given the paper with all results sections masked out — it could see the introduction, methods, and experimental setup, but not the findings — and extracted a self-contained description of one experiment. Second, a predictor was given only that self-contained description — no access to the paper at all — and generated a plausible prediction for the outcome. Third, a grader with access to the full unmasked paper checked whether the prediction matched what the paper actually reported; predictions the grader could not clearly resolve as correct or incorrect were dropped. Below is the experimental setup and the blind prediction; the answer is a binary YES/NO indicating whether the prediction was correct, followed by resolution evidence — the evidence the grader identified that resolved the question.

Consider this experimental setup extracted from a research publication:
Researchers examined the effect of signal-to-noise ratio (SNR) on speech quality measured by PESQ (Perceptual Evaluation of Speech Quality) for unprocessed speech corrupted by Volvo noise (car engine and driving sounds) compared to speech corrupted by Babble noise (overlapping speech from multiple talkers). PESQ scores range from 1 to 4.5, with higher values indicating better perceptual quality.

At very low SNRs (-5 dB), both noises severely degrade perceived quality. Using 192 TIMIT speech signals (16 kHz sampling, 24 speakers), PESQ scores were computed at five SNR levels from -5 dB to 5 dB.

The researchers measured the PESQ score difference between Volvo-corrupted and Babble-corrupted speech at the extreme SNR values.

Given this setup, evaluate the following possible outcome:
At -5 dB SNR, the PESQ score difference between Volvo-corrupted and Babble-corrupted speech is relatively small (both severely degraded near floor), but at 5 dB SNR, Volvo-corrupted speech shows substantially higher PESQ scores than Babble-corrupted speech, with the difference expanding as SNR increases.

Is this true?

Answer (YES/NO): NO